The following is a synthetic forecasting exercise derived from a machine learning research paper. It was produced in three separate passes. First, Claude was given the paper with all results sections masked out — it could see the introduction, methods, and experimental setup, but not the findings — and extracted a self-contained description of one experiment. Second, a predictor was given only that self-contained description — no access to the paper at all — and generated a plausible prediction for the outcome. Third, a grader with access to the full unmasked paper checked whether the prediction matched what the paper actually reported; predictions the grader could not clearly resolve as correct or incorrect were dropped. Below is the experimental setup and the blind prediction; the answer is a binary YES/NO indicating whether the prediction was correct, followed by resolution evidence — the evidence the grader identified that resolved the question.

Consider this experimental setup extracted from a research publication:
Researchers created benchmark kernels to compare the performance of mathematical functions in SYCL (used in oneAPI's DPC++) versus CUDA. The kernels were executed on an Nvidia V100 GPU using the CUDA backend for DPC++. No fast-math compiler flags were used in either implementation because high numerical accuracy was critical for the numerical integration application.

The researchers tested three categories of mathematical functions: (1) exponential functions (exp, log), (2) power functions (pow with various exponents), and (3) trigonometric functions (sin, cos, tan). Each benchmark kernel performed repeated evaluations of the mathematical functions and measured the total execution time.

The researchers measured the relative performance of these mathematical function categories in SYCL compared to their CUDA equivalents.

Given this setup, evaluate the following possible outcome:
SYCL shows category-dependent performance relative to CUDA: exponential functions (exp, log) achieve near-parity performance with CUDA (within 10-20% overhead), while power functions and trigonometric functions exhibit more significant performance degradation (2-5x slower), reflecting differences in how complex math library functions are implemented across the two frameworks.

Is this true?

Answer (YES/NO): NO